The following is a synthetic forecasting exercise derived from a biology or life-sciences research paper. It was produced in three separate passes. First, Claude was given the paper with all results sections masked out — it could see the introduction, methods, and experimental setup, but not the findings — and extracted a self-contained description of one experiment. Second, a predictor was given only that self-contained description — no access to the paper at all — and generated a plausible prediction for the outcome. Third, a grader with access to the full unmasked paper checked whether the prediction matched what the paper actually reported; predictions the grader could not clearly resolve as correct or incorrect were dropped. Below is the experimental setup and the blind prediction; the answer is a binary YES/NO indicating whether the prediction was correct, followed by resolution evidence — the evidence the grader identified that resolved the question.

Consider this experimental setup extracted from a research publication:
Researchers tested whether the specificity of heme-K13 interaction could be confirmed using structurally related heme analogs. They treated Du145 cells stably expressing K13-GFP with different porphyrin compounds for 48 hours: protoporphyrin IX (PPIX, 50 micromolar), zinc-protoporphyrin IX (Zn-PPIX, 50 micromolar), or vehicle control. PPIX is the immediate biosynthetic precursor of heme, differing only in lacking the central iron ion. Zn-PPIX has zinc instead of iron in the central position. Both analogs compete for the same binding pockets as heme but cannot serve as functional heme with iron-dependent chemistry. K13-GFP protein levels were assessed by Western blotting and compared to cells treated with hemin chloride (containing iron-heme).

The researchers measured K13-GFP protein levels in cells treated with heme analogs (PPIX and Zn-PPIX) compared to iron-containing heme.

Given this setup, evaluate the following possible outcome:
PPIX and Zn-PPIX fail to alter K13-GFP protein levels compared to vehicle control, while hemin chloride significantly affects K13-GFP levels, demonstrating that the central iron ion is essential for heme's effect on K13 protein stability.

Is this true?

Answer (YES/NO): YES